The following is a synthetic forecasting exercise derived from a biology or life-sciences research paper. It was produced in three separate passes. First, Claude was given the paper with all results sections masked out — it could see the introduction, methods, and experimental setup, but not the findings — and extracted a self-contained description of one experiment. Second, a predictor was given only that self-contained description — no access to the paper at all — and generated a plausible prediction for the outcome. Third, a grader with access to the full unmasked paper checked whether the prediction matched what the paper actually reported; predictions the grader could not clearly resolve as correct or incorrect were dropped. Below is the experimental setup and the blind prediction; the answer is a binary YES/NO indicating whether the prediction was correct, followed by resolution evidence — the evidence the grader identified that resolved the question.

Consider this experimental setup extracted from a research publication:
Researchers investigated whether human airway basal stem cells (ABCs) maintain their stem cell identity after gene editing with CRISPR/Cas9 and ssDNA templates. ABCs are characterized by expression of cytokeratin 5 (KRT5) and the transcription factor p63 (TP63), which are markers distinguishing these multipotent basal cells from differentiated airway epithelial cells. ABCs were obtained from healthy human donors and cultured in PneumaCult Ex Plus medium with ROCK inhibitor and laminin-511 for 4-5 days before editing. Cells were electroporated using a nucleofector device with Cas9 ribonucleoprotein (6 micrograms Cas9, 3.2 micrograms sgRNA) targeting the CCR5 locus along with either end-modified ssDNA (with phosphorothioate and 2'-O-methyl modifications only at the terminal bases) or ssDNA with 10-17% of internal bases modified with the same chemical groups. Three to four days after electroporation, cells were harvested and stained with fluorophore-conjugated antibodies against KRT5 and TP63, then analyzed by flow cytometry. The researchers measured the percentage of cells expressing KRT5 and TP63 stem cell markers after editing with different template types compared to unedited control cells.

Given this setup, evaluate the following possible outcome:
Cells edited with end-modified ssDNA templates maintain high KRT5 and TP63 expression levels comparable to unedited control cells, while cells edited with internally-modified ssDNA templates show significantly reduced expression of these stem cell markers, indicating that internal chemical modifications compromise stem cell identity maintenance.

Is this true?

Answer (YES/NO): NO